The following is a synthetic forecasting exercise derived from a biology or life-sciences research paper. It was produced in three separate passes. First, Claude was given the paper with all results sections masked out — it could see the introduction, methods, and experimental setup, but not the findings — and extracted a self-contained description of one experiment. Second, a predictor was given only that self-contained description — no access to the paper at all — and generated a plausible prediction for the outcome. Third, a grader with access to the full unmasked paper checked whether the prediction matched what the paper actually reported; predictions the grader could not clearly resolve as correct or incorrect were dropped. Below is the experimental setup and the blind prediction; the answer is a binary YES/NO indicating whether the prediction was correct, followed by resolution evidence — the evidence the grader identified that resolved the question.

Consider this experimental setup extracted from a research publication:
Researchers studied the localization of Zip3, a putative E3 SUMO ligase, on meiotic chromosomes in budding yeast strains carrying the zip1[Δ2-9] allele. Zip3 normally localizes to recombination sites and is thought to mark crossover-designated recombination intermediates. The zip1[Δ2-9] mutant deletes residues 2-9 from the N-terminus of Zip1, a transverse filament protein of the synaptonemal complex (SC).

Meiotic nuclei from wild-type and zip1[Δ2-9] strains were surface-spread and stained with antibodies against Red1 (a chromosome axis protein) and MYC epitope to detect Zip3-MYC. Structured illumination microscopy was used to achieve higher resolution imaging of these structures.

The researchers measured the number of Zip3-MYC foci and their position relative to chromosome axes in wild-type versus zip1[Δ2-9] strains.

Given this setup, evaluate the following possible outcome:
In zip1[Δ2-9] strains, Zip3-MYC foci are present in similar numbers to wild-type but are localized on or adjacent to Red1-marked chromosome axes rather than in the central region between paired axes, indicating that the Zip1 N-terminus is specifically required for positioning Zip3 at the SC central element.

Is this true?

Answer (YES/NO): NO